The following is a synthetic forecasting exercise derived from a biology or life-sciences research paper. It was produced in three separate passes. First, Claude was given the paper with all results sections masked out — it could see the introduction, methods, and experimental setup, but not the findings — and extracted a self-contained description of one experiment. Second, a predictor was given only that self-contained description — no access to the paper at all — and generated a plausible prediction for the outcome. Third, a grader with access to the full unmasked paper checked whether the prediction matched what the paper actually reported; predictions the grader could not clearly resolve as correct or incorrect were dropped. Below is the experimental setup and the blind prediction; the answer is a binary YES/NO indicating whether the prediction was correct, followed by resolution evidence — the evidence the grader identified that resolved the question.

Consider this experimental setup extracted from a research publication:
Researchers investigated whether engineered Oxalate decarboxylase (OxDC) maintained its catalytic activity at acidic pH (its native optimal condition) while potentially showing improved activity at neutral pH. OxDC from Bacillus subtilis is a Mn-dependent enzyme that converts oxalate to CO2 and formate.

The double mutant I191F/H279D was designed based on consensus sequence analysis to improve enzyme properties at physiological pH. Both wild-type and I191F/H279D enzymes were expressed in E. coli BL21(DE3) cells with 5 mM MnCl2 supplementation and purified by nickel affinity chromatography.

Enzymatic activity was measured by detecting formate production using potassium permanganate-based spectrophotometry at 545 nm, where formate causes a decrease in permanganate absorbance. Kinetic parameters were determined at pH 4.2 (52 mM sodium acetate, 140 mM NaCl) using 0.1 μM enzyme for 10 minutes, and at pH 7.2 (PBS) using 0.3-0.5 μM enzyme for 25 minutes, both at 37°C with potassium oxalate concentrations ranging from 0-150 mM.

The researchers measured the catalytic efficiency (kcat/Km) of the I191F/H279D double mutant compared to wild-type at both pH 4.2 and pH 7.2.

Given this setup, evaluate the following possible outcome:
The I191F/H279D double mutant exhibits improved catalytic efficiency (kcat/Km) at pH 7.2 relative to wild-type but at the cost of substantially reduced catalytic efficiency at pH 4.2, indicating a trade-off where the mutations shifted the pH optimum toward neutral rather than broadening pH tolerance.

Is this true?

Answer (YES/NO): NO